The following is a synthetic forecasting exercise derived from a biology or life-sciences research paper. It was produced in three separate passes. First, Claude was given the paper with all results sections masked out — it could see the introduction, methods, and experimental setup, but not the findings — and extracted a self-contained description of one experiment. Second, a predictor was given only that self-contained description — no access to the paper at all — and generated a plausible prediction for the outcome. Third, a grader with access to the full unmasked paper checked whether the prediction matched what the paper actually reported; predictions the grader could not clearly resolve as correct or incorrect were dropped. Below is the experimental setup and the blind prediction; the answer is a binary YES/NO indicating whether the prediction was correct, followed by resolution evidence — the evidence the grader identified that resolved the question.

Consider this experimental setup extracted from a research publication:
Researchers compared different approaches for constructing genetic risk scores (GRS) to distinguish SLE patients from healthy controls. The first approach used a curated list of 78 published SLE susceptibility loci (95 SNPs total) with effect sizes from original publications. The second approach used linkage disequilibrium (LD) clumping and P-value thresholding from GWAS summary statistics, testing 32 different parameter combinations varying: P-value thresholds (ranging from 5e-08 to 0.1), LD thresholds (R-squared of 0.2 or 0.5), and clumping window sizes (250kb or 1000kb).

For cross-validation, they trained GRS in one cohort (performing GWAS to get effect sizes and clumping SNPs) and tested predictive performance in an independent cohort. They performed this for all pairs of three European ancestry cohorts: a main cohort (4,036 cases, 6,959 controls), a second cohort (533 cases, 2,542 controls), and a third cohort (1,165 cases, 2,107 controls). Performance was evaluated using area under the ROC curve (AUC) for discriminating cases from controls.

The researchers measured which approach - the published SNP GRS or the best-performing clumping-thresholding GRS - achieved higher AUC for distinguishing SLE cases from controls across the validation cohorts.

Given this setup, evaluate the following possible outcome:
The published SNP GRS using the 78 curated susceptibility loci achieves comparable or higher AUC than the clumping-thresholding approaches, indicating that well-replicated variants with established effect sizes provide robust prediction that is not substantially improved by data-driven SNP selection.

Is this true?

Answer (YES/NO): YES